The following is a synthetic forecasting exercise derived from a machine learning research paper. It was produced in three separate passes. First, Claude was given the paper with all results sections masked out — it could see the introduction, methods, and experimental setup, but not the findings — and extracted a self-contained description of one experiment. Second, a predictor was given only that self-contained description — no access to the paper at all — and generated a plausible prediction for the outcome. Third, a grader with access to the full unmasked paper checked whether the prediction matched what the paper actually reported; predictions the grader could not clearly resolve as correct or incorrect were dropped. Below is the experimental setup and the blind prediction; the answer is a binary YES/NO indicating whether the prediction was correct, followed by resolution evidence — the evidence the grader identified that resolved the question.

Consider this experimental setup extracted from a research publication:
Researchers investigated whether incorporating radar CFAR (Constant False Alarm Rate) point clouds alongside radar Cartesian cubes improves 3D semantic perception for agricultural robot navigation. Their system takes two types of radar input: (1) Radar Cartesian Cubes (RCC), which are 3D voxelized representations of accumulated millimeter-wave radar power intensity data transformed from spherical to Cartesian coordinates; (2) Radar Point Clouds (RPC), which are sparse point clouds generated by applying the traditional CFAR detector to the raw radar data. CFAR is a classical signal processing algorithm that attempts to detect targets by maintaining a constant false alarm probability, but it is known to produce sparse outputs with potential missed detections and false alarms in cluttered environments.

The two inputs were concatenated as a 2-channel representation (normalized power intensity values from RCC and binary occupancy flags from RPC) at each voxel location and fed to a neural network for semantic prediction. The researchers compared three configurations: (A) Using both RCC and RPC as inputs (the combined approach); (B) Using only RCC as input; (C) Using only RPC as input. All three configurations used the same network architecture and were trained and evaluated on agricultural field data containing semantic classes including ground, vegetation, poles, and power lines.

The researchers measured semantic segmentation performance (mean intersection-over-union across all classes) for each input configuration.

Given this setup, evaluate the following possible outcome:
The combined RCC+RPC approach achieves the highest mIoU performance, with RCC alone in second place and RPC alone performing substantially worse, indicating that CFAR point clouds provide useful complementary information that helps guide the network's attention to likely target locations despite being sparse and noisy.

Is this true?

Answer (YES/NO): NO